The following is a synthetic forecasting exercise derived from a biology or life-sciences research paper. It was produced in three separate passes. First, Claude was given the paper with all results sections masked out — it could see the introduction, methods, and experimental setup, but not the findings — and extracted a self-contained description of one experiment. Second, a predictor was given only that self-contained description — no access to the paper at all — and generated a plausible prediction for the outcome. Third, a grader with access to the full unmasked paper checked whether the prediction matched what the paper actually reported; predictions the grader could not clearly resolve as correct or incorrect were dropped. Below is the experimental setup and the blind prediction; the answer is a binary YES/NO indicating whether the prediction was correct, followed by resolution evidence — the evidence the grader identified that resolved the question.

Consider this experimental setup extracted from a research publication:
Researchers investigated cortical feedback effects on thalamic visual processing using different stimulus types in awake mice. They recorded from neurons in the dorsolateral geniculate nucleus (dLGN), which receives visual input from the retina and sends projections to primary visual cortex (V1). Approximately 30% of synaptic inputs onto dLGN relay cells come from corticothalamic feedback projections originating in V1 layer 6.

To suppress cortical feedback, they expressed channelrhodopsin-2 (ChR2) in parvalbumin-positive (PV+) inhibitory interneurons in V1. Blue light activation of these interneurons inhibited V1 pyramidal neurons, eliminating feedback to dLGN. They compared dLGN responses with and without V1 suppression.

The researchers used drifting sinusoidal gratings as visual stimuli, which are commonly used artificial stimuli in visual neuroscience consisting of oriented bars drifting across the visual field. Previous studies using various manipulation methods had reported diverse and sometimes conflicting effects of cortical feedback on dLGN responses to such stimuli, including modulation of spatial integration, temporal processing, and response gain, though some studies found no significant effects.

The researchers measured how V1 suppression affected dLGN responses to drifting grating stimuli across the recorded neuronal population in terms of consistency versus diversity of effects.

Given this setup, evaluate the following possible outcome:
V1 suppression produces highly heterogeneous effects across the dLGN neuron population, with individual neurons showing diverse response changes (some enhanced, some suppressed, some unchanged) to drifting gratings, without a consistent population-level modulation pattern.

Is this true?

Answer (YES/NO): YES